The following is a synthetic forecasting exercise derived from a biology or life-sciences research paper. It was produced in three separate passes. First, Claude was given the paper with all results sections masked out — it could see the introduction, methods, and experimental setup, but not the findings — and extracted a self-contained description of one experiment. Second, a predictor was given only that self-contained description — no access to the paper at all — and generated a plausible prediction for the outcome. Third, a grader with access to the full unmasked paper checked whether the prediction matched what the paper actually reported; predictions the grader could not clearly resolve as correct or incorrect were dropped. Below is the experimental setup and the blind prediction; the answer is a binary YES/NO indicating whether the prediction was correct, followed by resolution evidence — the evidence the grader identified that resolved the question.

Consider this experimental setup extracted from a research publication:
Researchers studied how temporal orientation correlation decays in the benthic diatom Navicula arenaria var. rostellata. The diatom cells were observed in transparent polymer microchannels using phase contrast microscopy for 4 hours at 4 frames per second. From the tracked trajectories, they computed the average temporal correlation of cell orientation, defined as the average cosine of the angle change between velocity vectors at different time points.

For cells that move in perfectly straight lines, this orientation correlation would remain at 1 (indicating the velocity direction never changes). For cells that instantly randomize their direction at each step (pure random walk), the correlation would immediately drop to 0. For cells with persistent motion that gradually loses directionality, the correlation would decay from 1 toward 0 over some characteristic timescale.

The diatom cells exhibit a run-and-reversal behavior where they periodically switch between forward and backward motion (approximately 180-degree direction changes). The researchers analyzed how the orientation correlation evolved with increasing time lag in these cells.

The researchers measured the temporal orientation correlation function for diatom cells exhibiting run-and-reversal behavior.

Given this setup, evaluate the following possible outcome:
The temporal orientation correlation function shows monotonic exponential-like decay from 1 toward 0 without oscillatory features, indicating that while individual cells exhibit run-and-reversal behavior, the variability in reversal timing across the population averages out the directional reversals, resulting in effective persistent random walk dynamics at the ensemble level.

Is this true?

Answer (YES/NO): NO